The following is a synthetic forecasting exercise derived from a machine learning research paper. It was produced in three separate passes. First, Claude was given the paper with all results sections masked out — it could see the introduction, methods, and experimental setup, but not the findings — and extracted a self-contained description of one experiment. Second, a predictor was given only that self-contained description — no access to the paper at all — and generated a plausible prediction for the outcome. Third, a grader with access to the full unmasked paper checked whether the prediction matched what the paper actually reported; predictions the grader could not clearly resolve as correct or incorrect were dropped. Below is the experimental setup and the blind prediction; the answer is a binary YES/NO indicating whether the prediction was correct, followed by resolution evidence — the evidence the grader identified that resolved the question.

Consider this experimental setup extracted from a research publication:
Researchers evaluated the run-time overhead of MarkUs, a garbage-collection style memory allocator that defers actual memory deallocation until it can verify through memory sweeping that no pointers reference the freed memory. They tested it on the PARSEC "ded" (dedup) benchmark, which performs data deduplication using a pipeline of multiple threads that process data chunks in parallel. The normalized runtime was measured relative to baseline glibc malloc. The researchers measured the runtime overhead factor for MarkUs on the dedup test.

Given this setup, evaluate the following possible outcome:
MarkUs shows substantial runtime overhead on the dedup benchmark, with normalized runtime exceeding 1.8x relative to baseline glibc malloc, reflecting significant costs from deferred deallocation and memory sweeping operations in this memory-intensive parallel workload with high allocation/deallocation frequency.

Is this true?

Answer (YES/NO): NO